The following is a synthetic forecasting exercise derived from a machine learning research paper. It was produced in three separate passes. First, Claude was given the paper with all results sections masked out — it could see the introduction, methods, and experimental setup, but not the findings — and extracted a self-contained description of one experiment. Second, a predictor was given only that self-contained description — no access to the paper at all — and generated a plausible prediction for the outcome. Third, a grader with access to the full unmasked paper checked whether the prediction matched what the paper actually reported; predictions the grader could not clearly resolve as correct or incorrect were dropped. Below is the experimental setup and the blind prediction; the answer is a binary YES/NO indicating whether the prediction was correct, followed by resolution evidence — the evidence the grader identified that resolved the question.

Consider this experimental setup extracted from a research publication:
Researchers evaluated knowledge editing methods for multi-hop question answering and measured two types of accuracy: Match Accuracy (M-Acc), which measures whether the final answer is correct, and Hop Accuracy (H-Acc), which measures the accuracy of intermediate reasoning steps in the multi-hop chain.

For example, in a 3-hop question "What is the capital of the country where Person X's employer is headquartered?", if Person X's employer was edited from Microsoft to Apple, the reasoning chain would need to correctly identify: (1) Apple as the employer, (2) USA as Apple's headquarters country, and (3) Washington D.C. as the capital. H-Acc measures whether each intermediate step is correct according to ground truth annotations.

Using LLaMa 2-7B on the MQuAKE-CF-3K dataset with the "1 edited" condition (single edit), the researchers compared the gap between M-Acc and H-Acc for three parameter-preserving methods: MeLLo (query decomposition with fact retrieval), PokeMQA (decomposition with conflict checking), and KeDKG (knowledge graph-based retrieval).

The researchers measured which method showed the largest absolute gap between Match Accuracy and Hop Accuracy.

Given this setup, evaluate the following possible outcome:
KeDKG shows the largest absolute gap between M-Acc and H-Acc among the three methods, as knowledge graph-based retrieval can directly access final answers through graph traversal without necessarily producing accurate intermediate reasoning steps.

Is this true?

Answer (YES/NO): NO